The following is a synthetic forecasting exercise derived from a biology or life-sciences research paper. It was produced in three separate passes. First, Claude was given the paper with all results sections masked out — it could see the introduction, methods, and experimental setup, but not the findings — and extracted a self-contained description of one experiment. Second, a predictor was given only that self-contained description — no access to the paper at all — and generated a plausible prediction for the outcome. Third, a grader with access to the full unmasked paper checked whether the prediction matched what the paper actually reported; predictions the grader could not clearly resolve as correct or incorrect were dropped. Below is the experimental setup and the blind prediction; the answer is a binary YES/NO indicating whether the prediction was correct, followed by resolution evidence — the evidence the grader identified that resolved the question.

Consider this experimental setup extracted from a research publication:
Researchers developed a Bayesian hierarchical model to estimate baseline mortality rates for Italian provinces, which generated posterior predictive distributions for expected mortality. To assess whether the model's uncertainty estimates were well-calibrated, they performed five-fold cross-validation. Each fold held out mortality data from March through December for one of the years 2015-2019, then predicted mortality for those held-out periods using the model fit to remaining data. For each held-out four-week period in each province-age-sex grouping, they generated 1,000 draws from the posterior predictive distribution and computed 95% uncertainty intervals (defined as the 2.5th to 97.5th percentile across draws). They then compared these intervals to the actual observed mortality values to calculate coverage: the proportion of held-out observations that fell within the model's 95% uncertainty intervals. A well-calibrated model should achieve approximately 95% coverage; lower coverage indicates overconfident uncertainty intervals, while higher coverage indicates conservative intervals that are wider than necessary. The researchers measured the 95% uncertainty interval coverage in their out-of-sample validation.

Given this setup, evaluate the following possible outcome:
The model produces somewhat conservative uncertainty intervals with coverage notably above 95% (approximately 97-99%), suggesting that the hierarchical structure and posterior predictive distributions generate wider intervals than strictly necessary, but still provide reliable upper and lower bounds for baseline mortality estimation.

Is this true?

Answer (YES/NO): YES